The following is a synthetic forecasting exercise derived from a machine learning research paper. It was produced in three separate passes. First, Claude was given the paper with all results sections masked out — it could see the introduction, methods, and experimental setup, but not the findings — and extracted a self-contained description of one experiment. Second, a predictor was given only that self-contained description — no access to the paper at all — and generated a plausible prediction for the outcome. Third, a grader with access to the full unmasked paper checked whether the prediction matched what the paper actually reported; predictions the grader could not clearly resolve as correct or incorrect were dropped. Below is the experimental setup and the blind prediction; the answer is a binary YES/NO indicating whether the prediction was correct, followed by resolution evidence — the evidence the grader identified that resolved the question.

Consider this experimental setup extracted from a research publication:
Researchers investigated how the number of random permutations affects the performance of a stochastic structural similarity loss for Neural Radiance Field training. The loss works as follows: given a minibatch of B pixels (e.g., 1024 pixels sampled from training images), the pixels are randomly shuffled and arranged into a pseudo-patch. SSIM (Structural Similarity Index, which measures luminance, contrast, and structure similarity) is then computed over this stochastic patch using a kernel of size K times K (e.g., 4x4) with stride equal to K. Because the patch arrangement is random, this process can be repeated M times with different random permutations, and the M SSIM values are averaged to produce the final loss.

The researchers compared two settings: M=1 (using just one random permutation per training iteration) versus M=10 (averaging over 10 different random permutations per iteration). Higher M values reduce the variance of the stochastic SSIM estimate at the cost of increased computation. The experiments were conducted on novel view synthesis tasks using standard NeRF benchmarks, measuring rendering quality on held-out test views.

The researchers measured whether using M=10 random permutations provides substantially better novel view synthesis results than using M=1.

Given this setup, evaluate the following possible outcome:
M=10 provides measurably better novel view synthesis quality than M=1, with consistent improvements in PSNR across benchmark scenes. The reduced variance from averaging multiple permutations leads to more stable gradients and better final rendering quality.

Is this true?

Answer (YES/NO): NO